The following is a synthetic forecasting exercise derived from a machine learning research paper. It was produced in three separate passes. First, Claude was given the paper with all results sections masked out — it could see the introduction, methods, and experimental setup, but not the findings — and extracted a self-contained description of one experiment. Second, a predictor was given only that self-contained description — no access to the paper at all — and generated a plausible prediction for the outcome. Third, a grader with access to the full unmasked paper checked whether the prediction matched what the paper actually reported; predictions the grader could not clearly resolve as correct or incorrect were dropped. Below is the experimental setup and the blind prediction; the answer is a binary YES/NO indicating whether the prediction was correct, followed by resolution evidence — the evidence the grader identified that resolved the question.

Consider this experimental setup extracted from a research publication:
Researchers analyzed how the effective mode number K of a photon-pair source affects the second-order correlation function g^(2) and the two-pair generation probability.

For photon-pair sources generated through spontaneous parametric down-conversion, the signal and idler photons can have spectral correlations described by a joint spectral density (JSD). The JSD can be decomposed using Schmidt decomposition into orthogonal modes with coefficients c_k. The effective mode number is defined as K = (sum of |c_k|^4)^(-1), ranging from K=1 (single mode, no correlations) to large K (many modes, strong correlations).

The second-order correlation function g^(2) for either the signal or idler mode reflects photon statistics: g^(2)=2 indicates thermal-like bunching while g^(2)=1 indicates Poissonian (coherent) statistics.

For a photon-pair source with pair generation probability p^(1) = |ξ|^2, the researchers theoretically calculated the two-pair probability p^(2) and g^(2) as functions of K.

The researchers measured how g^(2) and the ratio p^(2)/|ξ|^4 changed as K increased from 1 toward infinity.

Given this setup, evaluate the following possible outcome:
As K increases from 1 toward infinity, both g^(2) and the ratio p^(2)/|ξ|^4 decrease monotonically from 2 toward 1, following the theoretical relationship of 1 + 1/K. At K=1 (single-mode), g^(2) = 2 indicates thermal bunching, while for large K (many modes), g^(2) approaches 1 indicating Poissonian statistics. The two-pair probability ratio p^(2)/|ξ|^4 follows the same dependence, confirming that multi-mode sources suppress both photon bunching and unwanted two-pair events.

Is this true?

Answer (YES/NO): NO